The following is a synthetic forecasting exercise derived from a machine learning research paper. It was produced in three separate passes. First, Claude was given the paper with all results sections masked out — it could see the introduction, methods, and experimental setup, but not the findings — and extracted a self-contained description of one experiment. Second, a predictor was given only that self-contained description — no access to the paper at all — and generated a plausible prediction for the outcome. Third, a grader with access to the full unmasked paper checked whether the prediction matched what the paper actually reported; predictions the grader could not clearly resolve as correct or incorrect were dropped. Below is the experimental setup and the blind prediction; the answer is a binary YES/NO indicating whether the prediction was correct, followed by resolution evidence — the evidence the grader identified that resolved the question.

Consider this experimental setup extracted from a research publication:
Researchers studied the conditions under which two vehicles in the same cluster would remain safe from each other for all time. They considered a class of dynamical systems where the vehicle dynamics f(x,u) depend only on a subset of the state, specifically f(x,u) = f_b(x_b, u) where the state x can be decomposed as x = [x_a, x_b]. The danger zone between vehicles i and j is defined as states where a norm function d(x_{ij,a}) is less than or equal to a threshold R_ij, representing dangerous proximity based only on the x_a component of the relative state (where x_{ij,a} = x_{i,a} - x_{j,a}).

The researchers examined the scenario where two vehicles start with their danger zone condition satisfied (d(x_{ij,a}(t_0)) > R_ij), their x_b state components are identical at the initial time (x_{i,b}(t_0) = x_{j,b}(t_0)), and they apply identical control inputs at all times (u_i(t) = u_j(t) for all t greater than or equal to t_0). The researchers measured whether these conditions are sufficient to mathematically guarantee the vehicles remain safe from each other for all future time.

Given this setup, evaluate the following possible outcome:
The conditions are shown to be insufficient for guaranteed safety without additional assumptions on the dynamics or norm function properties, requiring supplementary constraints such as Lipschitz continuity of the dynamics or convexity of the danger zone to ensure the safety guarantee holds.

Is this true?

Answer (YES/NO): NO